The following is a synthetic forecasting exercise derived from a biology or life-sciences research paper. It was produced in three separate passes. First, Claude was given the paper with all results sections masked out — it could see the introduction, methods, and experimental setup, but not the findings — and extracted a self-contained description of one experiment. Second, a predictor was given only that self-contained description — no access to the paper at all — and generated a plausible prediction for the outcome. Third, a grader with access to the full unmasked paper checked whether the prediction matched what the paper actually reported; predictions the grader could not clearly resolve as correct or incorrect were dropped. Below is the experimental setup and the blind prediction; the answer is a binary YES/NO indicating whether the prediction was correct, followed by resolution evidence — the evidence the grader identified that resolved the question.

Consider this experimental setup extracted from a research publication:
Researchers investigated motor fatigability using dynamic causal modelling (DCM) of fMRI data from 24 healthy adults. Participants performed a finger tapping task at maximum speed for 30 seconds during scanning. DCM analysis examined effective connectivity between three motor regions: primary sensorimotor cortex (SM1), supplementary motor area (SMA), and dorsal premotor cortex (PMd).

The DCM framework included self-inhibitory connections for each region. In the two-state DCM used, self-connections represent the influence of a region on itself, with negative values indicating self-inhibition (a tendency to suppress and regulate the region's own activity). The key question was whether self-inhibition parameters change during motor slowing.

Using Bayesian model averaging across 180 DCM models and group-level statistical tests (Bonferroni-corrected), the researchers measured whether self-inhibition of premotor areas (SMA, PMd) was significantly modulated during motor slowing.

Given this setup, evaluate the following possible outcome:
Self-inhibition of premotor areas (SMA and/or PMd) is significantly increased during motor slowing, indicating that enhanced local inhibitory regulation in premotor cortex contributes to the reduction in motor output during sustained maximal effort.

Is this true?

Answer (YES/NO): NO